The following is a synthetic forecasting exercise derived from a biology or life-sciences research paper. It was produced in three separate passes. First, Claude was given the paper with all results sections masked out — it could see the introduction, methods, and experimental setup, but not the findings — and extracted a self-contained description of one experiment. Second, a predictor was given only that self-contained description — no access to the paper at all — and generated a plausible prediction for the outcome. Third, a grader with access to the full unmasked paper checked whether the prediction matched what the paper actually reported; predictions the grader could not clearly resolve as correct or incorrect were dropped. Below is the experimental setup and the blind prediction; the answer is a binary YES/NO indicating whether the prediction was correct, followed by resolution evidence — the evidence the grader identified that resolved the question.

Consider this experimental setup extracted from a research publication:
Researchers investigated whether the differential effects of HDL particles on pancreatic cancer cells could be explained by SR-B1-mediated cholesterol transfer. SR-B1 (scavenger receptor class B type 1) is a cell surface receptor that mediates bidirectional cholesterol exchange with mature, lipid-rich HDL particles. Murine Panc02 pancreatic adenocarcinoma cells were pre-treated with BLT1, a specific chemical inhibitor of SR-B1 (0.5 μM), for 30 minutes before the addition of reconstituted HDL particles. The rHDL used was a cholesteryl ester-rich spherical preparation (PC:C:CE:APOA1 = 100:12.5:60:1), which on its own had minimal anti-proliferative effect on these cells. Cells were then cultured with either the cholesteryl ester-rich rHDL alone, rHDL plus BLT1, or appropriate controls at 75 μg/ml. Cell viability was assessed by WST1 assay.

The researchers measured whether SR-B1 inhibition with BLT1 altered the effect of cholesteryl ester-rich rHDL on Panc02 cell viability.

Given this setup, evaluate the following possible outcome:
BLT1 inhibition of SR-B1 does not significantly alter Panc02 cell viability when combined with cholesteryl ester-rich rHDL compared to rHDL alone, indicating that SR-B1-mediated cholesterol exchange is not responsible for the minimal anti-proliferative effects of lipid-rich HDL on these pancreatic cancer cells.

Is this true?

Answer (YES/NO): NO